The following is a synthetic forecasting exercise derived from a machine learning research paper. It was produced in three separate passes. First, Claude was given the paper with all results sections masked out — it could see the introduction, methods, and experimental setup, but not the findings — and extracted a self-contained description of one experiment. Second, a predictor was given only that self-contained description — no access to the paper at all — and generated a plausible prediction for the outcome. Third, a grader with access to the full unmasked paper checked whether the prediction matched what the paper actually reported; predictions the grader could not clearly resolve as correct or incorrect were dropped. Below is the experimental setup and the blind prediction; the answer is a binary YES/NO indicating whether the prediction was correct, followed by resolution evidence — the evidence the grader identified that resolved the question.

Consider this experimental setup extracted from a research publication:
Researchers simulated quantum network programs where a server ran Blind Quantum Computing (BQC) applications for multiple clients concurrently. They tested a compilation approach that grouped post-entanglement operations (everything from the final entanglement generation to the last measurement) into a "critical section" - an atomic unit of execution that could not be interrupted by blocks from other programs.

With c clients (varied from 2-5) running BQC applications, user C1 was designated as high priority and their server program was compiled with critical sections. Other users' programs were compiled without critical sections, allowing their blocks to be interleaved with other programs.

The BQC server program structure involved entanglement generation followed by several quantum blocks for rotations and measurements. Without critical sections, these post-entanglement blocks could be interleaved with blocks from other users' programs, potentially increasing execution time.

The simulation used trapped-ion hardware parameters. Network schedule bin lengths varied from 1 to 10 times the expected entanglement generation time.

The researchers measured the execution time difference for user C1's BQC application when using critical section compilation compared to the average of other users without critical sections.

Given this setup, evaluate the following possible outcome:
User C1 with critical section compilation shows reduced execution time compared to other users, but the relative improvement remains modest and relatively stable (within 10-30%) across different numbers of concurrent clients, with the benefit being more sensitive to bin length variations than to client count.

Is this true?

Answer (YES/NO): NO